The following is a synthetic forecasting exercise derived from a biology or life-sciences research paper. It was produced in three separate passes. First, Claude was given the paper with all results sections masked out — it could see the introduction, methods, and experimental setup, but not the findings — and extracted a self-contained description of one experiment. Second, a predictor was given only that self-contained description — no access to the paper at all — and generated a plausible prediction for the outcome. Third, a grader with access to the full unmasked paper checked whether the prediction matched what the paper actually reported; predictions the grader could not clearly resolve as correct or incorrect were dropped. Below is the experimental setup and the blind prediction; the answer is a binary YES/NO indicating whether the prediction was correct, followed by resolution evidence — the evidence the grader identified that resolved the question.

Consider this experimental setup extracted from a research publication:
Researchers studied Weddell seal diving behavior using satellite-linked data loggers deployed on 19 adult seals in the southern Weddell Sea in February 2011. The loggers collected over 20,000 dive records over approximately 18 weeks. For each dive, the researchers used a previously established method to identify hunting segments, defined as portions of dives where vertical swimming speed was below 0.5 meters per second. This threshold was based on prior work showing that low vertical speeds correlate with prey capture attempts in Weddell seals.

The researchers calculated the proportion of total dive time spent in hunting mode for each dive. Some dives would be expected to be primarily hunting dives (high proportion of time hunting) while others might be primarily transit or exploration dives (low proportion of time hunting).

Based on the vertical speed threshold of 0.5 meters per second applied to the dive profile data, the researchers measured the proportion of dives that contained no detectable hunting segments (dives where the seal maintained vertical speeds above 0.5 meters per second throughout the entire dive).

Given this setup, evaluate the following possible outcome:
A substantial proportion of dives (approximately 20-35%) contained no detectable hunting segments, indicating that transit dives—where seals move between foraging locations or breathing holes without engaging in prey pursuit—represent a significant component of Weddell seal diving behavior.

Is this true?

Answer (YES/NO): NO